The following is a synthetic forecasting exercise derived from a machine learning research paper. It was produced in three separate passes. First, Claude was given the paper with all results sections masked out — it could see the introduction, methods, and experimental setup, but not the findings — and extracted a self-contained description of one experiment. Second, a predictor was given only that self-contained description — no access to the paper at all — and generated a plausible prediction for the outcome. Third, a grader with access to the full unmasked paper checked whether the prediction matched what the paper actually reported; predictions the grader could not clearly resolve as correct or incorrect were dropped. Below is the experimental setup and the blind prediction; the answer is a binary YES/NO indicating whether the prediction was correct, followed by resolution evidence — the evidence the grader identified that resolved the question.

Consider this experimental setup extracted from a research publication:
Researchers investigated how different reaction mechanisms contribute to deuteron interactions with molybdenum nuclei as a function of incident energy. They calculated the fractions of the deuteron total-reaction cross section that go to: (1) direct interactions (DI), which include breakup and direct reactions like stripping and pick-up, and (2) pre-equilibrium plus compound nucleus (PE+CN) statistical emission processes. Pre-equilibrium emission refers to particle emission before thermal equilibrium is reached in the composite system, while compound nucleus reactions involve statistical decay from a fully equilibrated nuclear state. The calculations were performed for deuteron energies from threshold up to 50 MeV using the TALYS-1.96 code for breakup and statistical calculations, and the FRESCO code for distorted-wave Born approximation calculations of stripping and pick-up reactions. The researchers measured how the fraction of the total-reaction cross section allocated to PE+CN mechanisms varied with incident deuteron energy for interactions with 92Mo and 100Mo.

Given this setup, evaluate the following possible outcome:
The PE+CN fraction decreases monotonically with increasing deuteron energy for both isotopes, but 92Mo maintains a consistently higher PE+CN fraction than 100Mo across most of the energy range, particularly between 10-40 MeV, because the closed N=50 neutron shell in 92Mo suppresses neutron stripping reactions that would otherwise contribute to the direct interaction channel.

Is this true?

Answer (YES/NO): NO